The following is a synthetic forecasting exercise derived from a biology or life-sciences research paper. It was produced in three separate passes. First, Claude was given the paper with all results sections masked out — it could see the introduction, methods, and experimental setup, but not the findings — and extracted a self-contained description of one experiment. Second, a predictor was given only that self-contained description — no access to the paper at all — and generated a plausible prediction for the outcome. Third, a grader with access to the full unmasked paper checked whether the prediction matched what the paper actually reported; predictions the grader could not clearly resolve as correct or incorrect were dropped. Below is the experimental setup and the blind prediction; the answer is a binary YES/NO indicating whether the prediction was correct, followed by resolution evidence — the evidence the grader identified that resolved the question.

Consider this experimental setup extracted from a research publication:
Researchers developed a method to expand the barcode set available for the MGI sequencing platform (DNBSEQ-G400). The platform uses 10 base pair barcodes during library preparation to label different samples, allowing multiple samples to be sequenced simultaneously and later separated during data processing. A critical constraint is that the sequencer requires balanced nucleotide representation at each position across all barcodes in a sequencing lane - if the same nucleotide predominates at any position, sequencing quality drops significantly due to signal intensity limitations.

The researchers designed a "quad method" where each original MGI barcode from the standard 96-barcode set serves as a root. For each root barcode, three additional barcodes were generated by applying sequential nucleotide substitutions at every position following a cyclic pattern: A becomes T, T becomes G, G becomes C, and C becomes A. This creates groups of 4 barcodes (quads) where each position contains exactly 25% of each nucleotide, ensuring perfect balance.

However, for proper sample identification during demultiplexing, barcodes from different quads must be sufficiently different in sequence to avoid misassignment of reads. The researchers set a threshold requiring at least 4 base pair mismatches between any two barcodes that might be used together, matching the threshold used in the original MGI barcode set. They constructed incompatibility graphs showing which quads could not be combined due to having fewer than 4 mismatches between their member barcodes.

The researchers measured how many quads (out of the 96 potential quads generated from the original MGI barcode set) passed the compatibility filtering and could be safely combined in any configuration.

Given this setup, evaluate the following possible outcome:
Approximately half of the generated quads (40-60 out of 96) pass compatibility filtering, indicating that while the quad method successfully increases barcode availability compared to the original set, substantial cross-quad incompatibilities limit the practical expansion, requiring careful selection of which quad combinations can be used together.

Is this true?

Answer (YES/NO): NO